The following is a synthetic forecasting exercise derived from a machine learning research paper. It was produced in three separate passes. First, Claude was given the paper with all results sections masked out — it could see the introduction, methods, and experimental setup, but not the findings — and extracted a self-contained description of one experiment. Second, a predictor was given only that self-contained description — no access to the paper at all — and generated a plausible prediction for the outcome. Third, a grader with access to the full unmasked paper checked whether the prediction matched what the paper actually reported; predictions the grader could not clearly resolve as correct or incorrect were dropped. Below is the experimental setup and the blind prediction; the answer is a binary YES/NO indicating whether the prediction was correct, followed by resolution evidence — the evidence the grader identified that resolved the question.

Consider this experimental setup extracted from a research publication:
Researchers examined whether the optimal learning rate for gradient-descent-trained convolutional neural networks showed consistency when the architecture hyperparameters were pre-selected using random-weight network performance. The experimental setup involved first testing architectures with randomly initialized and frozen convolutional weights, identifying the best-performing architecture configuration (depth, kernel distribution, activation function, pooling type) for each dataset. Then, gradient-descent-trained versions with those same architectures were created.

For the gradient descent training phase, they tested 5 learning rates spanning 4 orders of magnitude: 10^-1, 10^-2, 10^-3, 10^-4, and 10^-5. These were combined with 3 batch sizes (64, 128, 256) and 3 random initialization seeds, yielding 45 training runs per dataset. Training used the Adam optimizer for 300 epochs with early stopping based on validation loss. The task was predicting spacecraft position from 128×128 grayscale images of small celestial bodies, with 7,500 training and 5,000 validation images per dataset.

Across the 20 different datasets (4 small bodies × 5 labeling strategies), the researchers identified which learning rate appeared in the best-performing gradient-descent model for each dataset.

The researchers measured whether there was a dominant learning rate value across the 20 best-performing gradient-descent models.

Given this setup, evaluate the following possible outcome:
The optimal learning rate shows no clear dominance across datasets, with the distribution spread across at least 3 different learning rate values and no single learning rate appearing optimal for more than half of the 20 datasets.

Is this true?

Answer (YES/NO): NO